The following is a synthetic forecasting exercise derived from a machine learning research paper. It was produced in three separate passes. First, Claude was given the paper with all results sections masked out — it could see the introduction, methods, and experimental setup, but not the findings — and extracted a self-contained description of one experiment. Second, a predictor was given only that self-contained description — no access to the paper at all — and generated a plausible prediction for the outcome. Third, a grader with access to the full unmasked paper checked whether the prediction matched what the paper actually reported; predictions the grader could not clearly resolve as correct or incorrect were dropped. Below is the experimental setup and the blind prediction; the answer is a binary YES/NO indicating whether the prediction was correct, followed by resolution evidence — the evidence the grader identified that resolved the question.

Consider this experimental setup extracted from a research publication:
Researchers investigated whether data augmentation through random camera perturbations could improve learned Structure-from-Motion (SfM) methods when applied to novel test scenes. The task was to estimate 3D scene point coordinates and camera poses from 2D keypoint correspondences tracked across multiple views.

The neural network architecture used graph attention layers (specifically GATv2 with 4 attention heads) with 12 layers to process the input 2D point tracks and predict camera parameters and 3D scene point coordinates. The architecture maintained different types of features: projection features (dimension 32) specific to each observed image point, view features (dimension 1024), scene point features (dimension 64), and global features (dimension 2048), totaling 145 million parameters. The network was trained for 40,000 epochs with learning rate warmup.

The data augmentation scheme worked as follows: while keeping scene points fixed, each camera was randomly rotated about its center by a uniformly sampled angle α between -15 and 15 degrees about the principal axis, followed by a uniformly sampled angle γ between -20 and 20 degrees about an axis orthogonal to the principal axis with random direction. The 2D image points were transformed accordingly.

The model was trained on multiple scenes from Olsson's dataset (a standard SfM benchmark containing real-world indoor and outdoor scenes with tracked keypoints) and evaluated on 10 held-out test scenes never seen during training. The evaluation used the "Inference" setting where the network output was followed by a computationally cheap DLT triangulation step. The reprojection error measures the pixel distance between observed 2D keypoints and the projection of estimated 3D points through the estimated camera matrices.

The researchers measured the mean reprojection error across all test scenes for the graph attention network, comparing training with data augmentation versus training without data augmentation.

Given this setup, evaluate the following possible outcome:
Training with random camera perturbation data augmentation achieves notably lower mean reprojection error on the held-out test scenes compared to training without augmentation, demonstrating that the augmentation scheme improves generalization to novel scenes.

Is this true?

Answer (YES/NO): YES